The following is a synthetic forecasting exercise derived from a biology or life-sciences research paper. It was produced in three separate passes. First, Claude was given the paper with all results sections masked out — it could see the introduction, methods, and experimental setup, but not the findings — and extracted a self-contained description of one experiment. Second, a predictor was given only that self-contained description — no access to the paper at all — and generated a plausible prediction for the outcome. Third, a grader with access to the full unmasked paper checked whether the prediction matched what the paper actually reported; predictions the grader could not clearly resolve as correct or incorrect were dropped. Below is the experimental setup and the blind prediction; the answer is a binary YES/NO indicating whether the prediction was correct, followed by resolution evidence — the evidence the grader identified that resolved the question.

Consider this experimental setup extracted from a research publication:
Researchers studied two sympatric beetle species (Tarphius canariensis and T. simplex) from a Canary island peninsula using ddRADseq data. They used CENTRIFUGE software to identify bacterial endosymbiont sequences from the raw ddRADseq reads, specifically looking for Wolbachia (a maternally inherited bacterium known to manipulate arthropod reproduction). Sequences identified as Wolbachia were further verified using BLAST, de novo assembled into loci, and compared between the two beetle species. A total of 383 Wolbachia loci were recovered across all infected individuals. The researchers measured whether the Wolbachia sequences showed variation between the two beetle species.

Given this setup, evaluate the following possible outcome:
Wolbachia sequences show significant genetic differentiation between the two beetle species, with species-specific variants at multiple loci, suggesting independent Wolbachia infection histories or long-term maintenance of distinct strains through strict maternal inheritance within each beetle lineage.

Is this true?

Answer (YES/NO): NO